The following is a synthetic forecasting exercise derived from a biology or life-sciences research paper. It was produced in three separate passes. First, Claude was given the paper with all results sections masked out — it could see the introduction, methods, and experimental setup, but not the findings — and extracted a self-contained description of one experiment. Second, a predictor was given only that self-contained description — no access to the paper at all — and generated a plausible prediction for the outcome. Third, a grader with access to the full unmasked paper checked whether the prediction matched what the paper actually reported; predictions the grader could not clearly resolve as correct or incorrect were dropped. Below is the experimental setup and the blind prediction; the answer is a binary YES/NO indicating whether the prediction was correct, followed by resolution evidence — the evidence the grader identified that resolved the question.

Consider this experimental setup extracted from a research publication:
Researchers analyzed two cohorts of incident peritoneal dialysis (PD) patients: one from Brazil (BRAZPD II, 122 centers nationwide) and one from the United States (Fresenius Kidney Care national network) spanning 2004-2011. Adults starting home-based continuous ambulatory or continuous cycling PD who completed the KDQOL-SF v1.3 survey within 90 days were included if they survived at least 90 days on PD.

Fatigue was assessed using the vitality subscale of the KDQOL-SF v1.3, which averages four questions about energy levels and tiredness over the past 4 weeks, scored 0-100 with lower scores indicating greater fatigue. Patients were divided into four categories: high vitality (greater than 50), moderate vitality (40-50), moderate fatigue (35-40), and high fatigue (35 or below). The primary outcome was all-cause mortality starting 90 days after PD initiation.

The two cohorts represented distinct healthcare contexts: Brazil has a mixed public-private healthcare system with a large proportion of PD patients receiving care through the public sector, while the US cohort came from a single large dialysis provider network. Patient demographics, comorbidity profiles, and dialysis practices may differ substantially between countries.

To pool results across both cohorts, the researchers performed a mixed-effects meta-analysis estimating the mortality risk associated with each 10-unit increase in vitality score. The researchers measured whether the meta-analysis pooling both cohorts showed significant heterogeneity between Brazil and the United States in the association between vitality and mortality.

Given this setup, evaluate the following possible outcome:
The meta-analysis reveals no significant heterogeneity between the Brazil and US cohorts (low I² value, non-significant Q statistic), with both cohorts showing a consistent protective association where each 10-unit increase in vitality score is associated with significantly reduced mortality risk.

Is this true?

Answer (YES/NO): NO